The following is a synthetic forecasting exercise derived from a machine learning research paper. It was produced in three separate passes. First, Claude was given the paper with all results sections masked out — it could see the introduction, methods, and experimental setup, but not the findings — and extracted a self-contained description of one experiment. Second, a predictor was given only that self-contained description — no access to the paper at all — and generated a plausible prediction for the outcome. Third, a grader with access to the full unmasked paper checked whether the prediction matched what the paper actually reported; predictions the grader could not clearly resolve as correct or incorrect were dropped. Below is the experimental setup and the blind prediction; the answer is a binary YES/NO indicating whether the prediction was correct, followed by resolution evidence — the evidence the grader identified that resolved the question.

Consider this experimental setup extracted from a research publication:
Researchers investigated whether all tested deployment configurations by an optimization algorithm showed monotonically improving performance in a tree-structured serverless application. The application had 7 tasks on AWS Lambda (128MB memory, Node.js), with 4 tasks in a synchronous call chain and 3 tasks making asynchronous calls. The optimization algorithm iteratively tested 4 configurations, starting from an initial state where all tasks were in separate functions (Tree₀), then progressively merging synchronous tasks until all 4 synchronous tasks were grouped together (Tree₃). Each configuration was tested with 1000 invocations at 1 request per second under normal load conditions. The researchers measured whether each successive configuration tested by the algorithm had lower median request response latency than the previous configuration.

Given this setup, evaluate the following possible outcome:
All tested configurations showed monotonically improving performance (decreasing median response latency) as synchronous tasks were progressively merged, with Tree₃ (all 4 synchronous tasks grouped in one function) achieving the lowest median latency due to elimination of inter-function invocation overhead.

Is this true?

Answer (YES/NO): NO